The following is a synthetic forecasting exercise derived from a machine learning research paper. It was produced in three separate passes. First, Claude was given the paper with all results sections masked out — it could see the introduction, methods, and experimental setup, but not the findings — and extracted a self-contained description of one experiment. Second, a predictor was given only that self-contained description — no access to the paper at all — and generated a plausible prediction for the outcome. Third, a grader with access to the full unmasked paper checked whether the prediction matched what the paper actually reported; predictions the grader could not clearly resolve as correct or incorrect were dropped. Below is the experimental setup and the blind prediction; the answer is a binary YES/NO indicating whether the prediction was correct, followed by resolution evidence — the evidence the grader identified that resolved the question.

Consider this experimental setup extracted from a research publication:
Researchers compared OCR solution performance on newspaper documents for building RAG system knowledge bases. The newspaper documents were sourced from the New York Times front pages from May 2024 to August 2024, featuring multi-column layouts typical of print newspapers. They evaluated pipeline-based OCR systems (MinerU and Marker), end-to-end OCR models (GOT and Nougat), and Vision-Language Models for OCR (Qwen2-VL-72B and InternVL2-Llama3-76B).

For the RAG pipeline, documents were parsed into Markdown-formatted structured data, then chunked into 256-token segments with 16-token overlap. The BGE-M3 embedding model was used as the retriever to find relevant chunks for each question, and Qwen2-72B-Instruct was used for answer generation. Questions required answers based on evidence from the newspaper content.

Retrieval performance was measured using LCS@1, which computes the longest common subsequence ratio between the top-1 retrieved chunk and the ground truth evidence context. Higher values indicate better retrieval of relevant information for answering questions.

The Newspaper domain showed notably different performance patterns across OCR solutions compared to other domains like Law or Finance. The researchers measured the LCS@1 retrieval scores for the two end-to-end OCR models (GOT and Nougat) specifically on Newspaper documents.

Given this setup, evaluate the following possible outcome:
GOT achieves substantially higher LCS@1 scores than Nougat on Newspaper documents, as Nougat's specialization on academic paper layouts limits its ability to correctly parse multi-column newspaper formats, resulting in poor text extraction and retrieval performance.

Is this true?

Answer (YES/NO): YES